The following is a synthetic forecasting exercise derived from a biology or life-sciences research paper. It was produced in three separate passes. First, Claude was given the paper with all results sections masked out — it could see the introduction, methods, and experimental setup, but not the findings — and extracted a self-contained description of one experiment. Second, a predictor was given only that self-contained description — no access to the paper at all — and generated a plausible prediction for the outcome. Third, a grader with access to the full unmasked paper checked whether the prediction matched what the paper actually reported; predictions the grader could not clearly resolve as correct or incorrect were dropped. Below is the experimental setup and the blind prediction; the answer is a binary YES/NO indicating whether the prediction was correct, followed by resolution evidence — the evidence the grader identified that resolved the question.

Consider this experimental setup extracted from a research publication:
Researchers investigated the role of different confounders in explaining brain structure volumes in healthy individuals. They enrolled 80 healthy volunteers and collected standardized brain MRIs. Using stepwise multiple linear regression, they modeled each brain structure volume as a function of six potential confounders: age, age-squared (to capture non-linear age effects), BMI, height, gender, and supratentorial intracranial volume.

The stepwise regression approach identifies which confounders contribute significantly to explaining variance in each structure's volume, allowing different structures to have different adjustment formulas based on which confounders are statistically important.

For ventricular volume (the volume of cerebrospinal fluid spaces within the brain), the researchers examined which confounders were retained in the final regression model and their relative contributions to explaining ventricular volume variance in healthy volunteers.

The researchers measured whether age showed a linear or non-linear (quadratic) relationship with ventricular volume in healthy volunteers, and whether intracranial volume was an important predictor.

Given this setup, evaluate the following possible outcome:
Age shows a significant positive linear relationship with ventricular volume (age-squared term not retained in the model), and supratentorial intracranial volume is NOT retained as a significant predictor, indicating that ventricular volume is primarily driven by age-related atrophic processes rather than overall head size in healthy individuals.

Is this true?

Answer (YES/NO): NO